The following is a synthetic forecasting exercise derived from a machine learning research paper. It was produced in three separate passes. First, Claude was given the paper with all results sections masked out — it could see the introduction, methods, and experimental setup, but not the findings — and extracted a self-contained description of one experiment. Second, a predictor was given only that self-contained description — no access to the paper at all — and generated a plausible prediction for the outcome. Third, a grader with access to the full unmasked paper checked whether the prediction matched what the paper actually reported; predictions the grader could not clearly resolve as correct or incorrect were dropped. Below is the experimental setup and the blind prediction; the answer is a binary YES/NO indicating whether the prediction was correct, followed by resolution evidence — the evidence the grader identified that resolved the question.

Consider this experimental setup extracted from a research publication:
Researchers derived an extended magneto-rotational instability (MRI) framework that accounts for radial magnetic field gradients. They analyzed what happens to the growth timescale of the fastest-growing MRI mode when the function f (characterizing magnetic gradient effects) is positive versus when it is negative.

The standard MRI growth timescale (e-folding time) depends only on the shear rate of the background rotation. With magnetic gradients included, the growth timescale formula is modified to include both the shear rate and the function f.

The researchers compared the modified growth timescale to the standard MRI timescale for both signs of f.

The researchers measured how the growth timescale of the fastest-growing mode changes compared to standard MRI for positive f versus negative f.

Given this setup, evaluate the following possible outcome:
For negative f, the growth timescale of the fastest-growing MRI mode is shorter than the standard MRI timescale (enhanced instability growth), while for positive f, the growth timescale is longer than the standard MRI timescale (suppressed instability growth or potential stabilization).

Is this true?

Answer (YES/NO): NO